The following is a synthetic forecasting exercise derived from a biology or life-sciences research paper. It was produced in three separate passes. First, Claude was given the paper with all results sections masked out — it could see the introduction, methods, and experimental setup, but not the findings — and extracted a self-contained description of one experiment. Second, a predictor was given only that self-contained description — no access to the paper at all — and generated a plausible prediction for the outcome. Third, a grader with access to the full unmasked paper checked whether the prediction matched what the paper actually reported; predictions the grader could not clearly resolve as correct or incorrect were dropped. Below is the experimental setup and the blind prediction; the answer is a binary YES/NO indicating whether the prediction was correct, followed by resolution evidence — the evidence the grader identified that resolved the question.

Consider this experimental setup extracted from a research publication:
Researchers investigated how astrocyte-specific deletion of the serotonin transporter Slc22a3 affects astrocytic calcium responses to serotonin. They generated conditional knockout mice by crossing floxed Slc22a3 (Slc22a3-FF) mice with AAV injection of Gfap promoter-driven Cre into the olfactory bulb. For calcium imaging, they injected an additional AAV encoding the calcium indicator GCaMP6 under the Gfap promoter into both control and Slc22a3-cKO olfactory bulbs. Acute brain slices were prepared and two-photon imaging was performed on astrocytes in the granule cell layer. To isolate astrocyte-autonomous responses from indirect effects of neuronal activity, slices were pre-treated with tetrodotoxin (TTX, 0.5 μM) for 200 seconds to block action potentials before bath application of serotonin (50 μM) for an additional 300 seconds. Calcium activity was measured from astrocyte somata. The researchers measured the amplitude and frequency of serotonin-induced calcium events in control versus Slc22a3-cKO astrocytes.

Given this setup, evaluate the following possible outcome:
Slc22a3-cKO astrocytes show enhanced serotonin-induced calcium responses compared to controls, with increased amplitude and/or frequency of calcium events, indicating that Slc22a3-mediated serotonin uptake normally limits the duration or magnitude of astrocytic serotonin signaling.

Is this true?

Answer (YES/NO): NO